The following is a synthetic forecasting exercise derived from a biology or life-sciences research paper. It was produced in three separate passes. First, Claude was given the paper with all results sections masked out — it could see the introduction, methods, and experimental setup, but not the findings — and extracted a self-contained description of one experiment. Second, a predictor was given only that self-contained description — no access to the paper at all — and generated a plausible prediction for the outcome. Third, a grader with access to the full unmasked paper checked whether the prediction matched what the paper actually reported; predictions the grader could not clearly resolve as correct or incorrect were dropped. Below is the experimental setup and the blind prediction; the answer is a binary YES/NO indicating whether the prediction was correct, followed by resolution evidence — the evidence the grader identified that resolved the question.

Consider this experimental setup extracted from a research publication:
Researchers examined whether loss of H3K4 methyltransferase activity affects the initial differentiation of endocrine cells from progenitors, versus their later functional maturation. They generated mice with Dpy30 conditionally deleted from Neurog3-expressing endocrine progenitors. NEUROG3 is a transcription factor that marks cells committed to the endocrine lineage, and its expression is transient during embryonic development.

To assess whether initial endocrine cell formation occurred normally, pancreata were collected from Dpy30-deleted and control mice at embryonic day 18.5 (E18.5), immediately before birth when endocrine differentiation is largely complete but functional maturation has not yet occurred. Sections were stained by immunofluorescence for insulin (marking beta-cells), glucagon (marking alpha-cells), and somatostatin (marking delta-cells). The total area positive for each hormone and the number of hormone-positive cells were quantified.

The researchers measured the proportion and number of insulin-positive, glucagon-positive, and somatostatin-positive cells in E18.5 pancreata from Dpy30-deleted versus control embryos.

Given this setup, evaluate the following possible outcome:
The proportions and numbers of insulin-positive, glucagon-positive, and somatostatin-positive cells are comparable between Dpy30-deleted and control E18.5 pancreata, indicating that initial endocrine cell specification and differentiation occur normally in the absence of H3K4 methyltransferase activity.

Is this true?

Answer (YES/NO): YES